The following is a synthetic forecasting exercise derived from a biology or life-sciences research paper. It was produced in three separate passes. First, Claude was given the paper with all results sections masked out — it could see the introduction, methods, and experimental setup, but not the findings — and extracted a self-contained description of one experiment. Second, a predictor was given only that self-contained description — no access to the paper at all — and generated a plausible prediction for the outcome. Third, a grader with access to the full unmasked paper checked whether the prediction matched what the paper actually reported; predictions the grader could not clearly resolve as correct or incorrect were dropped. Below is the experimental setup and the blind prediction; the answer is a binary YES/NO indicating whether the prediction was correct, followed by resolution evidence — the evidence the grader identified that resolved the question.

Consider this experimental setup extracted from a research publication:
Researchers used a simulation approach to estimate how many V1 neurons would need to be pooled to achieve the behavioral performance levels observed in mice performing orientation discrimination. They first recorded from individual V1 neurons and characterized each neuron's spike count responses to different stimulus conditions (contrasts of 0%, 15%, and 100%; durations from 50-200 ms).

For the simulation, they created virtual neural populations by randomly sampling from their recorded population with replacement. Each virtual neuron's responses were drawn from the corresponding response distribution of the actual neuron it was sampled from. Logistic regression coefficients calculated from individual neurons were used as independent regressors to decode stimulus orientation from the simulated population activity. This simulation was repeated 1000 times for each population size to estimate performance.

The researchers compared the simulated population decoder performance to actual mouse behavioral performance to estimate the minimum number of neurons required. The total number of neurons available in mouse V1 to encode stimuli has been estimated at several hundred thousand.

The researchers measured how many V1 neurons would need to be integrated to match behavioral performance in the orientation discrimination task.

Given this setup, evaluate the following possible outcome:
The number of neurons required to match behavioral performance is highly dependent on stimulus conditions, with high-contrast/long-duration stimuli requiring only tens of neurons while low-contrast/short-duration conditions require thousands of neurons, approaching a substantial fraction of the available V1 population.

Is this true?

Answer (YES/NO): NO